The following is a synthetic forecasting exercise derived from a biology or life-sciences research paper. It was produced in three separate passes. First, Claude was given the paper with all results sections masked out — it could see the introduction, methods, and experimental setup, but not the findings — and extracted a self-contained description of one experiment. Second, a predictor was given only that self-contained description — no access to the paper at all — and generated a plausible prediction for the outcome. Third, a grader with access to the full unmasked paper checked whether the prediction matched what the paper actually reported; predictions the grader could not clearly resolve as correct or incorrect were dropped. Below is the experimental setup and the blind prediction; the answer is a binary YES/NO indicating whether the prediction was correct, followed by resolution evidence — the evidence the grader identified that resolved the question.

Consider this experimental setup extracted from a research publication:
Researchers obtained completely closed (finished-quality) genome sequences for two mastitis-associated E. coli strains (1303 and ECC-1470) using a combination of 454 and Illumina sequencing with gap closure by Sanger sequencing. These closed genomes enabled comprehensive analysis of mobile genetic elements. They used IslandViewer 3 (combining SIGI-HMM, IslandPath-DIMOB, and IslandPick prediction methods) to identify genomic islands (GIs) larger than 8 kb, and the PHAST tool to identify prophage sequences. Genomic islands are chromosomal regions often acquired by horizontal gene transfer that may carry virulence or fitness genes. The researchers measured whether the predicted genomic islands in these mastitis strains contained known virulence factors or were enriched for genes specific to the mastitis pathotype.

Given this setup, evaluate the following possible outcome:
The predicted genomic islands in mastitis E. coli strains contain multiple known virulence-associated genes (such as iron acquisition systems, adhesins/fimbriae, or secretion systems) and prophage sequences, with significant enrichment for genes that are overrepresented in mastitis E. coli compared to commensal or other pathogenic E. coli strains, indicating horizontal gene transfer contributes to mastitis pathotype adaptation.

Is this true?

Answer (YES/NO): NO